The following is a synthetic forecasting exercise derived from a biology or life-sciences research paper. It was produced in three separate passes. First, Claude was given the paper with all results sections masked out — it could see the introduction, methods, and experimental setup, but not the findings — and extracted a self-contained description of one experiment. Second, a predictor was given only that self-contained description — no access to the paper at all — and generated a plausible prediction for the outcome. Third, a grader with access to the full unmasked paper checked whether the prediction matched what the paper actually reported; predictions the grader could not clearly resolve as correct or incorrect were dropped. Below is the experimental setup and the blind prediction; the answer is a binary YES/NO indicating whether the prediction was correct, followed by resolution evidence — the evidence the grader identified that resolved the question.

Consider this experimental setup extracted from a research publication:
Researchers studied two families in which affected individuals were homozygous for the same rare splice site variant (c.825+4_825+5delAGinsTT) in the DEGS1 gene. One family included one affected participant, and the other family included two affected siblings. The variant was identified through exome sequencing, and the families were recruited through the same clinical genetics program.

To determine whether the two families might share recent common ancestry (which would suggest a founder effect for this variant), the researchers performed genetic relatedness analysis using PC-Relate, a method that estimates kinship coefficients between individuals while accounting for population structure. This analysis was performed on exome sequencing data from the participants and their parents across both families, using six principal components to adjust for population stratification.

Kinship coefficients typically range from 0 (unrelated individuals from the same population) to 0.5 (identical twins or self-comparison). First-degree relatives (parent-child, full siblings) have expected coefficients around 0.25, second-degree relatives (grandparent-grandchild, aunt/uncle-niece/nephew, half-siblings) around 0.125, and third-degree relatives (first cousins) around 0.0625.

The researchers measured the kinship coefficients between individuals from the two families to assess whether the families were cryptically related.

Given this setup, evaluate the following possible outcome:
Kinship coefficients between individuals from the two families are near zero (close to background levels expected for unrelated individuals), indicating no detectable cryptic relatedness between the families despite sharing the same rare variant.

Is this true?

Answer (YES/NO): NO